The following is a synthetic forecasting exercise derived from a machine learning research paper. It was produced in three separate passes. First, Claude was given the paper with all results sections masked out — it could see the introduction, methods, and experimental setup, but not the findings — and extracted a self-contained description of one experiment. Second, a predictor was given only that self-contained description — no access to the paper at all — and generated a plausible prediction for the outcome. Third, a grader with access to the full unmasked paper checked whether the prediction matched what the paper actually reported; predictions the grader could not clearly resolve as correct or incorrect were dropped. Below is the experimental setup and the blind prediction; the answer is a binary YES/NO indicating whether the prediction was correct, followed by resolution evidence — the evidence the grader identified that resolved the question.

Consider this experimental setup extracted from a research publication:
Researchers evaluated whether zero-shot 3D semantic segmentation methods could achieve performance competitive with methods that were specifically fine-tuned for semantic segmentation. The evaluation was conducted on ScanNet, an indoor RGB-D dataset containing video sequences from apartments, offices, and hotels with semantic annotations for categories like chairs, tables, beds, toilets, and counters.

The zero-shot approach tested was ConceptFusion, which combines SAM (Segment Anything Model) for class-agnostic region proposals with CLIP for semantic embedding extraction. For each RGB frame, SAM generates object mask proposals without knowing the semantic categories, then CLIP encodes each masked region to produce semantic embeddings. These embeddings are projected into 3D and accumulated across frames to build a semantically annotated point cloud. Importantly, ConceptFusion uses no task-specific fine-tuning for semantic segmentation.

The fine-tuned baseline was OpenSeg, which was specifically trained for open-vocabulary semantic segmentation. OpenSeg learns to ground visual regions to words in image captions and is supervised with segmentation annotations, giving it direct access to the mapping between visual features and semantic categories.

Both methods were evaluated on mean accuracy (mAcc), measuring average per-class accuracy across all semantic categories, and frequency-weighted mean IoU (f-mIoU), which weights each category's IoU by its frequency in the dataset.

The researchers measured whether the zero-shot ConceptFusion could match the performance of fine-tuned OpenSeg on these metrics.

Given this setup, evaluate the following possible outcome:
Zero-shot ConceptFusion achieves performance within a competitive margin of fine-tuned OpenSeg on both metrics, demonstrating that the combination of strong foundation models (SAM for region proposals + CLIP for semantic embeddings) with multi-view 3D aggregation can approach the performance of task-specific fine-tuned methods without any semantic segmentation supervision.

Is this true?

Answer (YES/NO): YES